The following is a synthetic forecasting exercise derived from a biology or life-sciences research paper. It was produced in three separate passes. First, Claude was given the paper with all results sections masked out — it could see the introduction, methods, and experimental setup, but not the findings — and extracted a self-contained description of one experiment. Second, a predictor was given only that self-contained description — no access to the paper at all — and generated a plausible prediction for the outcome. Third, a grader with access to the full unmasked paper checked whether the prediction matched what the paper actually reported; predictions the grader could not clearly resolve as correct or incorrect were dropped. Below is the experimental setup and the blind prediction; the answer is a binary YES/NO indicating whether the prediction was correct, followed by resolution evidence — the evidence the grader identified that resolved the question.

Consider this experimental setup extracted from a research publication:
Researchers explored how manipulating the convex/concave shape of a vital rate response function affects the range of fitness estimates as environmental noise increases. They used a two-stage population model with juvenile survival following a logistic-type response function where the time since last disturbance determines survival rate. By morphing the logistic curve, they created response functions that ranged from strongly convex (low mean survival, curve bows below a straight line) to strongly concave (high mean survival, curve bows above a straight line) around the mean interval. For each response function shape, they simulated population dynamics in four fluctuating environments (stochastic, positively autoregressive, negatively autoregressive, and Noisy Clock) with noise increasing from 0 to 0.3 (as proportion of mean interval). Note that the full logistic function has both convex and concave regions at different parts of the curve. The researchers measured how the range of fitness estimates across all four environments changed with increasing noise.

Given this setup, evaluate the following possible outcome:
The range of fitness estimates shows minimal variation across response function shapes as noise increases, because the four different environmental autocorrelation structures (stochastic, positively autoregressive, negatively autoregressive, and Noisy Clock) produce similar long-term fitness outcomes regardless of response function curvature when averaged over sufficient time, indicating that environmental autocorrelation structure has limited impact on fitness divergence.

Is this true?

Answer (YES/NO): NO